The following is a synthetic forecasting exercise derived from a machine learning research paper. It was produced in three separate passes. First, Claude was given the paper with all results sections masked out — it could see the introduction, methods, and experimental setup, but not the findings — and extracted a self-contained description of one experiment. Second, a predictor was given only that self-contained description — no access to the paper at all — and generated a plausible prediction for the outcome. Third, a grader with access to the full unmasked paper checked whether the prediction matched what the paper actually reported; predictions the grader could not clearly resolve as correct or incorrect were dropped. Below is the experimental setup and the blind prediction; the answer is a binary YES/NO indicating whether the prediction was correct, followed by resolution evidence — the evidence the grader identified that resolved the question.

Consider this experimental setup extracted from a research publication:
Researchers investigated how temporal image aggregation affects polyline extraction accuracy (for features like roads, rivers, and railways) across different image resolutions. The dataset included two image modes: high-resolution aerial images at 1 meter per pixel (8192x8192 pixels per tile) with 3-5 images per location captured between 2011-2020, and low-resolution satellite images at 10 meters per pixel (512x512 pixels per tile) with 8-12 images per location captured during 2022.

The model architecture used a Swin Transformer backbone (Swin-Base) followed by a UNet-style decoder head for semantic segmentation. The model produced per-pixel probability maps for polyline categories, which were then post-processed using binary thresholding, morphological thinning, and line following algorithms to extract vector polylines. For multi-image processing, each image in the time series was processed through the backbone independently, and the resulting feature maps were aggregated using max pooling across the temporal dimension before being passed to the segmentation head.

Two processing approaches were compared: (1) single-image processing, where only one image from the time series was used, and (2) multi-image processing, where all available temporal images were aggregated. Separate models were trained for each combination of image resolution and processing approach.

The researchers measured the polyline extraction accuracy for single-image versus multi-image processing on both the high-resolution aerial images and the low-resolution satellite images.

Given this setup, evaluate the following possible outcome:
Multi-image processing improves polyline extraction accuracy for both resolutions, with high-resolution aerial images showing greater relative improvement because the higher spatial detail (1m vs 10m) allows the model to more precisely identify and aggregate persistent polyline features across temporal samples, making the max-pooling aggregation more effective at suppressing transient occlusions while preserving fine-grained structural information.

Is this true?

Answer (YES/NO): NO